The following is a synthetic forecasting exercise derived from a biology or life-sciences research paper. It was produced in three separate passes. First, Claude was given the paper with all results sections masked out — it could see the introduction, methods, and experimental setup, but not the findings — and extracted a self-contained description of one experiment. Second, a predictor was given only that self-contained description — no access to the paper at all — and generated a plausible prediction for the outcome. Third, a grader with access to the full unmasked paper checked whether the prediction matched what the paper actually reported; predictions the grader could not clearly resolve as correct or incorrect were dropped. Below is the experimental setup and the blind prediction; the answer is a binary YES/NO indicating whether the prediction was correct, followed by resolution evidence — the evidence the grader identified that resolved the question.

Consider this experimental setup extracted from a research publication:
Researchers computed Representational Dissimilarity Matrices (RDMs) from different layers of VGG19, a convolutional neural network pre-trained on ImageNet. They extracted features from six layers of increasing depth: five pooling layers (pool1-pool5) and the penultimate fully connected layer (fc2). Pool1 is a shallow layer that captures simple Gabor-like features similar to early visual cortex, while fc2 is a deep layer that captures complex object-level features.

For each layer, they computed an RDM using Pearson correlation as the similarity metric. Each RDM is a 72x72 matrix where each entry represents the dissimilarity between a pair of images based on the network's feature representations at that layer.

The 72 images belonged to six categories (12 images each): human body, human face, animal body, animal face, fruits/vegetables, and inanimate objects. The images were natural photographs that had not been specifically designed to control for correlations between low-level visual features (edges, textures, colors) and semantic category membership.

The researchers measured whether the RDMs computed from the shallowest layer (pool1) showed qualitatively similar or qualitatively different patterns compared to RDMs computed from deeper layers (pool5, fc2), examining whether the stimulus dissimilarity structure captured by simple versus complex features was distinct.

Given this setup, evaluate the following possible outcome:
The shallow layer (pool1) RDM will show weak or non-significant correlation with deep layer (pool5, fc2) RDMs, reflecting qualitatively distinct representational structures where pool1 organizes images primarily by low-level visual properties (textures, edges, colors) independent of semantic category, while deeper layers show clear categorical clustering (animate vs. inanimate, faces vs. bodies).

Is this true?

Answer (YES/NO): NO